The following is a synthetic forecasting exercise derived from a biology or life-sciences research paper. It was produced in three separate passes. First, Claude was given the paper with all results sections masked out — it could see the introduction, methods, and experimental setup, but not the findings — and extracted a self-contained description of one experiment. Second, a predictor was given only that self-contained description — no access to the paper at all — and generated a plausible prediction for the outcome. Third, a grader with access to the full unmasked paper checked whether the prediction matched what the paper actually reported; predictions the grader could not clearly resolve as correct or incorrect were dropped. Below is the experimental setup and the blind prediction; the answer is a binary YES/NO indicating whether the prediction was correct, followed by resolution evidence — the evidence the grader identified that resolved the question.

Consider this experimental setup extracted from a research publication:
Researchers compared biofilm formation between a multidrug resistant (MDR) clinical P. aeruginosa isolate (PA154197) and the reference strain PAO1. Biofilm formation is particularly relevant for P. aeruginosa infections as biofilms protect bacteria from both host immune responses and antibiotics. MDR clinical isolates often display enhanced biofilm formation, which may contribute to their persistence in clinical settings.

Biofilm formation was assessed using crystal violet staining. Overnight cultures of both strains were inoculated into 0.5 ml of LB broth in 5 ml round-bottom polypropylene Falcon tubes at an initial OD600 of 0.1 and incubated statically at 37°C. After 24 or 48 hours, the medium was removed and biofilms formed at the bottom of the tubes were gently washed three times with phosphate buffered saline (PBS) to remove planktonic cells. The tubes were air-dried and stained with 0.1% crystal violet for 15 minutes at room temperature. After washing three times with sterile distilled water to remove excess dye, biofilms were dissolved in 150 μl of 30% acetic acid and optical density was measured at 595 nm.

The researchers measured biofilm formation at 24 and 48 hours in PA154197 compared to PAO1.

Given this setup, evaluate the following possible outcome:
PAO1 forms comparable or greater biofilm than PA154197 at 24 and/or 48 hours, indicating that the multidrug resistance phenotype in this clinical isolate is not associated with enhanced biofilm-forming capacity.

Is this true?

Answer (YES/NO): YES